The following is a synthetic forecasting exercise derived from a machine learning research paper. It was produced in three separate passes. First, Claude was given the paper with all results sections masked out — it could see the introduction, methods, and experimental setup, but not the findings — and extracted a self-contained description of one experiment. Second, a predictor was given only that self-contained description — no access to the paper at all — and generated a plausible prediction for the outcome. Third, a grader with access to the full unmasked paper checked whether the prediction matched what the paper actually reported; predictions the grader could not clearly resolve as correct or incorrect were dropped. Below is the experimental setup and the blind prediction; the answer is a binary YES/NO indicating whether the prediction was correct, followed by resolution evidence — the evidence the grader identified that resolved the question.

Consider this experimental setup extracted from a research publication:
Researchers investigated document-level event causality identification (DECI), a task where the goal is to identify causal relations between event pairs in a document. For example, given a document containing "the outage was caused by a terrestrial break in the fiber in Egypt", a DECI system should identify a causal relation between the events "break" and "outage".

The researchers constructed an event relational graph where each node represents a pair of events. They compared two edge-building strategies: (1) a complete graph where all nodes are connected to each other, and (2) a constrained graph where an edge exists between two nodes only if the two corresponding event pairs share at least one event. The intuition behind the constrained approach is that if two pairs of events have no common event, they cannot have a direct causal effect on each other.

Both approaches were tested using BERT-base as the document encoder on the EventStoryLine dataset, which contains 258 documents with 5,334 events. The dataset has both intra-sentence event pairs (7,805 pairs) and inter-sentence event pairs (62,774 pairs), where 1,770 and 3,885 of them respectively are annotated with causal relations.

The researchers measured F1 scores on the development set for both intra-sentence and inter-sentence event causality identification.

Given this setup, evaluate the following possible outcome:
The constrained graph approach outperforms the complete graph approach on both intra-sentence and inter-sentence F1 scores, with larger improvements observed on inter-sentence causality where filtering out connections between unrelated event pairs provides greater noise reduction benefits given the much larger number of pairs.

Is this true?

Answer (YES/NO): YES